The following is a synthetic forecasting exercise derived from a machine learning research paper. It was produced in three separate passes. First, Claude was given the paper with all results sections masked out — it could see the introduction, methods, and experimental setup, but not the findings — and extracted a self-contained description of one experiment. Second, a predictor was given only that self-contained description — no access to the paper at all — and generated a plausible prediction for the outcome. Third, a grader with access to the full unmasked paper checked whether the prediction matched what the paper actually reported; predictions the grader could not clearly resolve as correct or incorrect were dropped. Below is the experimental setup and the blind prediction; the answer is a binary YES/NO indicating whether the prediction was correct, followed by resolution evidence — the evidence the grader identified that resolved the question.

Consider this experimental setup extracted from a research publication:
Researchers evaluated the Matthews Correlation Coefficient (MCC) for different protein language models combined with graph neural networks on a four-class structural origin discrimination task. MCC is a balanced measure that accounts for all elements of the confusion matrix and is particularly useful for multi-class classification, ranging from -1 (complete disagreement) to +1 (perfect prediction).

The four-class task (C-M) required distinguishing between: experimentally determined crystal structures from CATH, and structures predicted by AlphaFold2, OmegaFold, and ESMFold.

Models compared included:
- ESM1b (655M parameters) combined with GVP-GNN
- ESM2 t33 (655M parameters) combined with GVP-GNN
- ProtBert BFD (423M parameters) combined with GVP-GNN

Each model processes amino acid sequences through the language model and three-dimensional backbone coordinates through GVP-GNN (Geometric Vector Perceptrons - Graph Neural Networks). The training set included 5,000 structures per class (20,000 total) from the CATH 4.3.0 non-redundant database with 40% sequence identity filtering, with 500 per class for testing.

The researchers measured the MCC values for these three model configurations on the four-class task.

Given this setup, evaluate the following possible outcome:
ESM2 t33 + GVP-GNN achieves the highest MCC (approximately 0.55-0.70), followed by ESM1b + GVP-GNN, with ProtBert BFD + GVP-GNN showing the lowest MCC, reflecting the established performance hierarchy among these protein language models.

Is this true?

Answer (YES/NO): NO